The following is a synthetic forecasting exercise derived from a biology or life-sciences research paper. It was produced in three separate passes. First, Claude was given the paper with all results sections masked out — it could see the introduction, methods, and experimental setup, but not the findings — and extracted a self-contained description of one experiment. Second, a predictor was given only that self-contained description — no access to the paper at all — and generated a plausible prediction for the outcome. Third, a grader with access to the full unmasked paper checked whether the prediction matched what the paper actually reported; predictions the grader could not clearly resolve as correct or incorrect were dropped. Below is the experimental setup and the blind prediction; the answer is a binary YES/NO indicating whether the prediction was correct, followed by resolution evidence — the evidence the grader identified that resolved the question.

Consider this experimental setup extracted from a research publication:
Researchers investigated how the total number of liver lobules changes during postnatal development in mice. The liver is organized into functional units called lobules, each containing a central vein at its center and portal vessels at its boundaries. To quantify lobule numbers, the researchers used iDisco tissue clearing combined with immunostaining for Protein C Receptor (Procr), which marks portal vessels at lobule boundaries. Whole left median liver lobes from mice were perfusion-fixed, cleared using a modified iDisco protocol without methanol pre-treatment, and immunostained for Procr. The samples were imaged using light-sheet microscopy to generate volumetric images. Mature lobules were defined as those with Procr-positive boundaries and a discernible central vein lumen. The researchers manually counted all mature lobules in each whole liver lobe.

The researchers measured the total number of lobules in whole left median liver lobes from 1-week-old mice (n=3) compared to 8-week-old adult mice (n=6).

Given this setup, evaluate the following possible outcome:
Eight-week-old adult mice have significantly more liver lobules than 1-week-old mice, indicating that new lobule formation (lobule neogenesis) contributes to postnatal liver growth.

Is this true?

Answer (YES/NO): YES